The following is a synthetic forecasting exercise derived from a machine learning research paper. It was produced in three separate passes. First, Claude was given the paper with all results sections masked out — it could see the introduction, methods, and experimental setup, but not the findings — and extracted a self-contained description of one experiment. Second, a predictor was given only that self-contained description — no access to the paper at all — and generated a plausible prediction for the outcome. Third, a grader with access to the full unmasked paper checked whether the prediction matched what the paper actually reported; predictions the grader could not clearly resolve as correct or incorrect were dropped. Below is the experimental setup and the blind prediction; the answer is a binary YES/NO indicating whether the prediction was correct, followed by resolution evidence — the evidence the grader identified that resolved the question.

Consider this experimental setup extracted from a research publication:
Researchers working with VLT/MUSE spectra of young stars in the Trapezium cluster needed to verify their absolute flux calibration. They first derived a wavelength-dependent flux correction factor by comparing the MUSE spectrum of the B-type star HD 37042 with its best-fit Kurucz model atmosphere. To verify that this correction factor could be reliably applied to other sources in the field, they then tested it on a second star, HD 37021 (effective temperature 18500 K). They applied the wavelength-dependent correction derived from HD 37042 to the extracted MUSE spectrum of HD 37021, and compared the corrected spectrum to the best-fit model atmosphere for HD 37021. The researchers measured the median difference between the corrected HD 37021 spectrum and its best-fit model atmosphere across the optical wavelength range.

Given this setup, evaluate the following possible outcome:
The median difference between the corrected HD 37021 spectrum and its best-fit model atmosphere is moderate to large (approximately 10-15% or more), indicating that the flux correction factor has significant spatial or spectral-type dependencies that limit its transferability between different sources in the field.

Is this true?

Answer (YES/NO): NO